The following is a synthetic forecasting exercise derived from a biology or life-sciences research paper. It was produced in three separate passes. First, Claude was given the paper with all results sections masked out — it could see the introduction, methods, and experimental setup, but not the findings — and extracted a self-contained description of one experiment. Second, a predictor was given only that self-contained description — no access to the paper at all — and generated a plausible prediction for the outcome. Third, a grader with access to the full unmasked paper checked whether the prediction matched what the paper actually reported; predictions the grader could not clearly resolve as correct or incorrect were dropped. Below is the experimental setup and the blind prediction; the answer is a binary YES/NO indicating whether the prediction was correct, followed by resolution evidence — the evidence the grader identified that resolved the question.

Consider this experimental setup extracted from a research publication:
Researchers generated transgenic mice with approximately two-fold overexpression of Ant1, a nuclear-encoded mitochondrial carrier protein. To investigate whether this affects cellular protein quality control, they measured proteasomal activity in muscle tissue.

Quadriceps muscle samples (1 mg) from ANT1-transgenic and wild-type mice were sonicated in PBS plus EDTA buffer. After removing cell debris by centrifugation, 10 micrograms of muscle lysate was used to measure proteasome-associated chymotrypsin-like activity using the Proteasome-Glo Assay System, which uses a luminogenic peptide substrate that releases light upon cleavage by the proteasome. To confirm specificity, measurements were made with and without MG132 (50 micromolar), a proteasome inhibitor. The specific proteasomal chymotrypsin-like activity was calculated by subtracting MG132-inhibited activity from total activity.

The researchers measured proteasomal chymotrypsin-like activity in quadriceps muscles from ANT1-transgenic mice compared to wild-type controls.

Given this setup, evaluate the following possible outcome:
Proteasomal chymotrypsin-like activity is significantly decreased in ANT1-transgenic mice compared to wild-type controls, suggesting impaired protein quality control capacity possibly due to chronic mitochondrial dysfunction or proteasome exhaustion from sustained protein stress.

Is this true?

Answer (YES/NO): NO